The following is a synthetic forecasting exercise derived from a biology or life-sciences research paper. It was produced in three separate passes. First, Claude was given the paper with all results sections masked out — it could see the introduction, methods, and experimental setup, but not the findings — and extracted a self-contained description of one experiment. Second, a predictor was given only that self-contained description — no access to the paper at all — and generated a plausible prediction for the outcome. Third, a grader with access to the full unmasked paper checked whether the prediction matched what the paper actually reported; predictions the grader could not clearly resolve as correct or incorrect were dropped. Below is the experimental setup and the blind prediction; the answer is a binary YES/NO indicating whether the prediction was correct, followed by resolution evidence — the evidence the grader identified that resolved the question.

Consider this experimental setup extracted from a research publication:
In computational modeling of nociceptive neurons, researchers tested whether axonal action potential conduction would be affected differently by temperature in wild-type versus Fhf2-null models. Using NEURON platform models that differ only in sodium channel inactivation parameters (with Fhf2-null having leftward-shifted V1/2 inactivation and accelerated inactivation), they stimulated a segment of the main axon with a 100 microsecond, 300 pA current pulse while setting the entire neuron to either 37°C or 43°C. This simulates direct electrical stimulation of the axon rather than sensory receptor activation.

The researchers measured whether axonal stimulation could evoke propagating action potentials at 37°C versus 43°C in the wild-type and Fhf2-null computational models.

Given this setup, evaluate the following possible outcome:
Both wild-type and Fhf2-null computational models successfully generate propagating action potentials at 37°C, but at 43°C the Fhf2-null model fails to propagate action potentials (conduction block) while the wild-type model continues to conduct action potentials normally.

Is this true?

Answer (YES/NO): YES